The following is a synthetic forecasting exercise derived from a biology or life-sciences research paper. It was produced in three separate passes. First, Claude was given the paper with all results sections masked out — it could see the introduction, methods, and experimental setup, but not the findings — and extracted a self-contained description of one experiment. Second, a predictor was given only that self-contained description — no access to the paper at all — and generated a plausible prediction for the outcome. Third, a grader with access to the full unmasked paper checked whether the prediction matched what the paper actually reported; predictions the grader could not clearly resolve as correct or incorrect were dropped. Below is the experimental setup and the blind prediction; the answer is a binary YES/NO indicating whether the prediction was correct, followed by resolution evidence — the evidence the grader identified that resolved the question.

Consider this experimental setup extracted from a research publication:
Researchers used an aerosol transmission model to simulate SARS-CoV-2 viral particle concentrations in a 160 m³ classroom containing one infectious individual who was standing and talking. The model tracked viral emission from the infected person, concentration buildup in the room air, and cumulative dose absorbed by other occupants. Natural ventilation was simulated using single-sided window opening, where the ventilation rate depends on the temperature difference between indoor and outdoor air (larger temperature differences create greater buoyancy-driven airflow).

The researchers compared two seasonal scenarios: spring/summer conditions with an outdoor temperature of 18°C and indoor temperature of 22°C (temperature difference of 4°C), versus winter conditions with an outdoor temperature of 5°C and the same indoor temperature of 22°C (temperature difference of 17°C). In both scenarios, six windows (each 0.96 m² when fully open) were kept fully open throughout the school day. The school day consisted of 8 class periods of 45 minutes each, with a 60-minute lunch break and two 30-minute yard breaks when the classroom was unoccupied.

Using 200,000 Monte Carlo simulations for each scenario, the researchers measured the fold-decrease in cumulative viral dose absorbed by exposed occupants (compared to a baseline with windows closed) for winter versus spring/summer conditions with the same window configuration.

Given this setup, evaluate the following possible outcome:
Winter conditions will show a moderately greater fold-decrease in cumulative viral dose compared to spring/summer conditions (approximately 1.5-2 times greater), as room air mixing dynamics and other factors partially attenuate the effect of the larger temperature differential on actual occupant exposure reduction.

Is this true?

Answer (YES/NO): YES